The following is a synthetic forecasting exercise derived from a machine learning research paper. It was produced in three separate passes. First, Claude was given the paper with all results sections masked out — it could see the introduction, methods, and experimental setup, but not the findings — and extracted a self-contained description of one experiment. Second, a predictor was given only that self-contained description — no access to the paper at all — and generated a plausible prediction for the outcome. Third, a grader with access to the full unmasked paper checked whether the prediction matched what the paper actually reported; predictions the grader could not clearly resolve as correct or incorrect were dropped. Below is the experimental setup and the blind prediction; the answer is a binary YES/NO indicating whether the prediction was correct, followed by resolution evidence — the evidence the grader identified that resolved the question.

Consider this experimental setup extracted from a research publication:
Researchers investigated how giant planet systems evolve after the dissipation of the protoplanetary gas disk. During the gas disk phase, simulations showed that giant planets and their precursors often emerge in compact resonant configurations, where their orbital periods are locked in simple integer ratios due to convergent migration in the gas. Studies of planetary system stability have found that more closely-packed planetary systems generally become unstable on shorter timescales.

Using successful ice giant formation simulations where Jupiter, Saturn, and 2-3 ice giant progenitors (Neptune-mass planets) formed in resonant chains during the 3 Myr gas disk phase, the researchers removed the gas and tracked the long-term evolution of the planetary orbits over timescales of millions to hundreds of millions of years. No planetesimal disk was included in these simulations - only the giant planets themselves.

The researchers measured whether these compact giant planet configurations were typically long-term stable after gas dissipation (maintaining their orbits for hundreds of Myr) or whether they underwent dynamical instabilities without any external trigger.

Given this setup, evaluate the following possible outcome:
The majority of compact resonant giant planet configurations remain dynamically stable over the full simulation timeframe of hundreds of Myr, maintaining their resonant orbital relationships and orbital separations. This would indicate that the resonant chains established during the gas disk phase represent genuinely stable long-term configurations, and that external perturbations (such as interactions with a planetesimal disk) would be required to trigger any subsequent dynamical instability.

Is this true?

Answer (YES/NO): NO